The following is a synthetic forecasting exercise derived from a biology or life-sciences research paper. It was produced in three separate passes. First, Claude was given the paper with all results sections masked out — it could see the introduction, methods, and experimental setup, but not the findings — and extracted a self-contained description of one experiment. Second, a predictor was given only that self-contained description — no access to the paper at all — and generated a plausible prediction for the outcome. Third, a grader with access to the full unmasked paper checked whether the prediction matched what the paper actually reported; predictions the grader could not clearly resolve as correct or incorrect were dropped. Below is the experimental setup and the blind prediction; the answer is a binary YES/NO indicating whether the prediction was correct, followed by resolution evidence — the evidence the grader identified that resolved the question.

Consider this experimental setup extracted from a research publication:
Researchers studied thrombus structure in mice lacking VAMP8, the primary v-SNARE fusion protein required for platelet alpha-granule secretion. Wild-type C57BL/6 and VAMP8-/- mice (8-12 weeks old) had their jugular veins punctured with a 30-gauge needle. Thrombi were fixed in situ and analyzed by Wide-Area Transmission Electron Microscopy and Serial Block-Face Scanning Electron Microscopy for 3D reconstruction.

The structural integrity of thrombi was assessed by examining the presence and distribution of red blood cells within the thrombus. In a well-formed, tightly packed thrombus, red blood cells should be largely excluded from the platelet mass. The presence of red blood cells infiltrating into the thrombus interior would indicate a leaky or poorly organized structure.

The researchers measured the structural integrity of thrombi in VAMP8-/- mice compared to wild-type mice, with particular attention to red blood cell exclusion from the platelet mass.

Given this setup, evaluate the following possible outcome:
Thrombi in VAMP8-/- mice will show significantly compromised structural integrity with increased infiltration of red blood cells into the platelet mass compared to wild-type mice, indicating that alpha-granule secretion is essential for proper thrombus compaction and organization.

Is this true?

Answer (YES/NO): YES